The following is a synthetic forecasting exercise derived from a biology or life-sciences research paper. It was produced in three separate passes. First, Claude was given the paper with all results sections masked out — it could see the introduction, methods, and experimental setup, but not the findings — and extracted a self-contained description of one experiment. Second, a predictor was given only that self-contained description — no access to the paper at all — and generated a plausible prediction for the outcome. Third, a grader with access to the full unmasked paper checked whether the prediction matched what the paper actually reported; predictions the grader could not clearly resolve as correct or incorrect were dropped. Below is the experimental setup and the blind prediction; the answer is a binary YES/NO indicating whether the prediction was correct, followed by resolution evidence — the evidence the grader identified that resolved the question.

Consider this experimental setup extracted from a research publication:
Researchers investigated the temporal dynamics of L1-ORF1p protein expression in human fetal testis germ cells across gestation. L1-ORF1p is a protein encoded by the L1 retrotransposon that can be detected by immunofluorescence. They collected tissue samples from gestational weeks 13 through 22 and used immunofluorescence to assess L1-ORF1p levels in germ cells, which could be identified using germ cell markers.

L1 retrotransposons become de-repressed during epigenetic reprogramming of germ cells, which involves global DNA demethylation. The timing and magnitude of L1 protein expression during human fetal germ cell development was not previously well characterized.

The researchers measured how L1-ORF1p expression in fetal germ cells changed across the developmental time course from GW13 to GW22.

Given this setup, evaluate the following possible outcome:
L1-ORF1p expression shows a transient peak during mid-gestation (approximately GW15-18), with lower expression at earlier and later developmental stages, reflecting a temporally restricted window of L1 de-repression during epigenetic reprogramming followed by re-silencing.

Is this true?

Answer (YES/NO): YES